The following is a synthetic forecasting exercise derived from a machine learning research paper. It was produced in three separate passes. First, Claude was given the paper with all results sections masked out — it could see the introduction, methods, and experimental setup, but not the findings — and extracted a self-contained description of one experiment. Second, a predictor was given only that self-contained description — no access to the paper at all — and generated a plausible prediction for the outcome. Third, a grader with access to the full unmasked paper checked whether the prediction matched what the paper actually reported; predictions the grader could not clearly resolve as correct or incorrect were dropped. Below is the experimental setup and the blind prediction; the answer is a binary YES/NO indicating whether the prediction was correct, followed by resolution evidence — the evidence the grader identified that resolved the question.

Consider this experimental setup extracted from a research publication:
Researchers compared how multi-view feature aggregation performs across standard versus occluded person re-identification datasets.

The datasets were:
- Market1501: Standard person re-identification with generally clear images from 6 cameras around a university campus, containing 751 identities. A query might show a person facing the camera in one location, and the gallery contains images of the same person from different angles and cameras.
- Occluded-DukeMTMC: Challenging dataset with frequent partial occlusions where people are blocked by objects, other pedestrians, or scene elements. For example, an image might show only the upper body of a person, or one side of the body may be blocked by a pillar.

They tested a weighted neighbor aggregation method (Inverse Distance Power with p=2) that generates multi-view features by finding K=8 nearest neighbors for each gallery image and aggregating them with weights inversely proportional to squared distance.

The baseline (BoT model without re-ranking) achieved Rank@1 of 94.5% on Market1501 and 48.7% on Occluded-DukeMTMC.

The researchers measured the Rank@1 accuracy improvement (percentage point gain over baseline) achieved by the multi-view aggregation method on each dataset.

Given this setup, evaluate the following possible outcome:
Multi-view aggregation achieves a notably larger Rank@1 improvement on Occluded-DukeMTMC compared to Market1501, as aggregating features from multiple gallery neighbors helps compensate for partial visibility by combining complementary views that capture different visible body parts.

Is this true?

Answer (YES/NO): YES